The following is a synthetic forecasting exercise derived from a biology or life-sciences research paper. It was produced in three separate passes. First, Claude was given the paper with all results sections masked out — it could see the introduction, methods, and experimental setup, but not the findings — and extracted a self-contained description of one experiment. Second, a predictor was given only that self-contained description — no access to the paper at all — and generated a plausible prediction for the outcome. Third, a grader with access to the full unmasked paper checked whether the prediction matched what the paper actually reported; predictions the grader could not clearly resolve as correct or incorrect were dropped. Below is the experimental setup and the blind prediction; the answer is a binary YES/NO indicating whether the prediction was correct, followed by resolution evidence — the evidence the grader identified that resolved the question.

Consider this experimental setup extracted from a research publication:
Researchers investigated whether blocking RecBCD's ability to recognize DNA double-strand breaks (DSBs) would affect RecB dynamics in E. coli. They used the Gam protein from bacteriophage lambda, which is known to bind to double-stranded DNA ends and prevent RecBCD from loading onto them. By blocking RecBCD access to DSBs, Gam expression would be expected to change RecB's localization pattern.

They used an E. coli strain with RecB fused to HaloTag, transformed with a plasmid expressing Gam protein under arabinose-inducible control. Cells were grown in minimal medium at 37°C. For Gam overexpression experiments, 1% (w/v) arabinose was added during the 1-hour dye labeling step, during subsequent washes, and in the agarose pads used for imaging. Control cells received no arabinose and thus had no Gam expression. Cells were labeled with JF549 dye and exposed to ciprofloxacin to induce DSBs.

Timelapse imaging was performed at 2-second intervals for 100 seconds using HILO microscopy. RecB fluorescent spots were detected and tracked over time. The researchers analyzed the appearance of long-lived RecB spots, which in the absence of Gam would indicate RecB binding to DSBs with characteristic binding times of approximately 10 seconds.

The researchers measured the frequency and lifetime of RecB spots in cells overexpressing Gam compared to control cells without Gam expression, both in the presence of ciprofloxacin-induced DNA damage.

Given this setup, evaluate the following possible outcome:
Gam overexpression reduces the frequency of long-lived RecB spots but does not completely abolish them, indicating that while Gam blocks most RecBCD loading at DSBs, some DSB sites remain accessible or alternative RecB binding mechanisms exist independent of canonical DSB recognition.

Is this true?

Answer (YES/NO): YES